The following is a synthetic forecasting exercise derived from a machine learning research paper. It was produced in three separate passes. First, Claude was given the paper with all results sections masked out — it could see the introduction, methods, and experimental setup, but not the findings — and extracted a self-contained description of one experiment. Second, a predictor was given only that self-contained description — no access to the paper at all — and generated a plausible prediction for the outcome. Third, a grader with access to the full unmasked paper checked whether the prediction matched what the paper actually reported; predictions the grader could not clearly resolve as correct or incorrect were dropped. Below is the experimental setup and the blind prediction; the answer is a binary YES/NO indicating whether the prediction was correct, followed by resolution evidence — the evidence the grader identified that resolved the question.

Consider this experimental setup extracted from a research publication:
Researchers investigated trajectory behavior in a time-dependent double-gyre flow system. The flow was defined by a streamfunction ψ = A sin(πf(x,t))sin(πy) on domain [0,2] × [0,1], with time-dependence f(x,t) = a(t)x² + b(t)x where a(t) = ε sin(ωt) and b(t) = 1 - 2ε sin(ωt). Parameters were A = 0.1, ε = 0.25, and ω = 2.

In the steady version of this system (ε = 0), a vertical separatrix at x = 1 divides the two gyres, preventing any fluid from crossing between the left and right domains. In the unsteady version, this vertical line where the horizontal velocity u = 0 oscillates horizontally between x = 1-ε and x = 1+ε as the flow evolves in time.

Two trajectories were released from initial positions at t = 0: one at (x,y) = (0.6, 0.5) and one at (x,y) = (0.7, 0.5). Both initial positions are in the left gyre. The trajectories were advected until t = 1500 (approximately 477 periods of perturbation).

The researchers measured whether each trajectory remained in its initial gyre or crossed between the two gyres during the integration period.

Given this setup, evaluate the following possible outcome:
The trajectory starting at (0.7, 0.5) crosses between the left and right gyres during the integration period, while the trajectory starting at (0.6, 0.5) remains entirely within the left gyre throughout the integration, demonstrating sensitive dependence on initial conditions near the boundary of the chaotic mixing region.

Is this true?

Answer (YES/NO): YES